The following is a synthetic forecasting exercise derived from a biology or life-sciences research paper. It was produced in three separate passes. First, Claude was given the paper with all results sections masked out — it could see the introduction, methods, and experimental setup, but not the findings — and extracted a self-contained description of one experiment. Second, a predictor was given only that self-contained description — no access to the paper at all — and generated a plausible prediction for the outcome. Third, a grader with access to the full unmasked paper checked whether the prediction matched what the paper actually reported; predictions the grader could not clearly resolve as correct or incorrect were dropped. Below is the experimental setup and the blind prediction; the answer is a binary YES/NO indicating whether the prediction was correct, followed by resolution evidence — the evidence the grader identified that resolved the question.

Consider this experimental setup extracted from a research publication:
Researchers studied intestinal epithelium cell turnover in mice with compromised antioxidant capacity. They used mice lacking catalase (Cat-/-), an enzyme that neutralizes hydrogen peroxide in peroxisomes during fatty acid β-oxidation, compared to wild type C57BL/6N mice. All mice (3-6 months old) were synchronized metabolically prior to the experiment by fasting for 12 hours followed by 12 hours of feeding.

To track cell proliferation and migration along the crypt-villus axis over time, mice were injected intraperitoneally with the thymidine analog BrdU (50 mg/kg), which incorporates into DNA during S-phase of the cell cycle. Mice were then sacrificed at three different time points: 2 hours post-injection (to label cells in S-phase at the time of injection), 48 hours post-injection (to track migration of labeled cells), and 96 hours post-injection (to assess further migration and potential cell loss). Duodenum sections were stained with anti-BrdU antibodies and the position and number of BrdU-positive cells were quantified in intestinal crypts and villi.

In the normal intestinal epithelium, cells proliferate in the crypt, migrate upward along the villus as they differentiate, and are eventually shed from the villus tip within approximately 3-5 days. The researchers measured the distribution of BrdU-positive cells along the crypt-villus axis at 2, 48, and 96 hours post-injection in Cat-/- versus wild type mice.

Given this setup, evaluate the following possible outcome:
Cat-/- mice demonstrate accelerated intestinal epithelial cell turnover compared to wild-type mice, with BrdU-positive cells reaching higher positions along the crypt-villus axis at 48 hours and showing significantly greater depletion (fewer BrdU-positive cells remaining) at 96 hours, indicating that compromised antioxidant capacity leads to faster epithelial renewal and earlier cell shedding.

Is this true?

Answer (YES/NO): NO